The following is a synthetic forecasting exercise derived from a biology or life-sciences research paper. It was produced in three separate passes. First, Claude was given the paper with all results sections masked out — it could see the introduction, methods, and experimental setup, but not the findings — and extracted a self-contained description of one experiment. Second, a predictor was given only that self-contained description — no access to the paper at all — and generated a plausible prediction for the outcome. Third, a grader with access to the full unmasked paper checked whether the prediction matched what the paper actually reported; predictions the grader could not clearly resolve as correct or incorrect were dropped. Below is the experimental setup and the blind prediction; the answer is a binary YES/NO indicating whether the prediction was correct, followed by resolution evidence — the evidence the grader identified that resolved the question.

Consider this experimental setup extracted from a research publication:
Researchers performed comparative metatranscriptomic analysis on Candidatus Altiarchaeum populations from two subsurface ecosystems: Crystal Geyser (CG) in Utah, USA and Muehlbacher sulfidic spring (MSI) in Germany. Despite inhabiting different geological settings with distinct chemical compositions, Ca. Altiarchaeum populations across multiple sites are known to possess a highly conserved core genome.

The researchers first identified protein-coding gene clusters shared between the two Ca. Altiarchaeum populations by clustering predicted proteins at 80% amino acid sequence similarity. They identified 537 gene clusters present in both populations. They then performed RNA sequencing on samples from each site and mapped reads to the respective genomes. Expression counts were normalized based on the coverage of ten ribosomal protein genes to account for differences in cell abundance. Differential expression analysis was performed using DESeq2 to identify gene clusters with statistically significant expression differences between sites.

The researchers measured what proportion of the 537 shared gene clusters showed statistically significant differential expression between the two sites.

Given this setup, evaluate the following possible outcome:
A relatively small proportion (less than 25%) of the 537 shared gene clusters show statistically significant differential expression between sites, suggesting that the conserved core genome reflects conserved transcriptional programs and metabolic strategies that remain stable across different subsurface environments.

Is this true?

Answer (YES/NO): YES